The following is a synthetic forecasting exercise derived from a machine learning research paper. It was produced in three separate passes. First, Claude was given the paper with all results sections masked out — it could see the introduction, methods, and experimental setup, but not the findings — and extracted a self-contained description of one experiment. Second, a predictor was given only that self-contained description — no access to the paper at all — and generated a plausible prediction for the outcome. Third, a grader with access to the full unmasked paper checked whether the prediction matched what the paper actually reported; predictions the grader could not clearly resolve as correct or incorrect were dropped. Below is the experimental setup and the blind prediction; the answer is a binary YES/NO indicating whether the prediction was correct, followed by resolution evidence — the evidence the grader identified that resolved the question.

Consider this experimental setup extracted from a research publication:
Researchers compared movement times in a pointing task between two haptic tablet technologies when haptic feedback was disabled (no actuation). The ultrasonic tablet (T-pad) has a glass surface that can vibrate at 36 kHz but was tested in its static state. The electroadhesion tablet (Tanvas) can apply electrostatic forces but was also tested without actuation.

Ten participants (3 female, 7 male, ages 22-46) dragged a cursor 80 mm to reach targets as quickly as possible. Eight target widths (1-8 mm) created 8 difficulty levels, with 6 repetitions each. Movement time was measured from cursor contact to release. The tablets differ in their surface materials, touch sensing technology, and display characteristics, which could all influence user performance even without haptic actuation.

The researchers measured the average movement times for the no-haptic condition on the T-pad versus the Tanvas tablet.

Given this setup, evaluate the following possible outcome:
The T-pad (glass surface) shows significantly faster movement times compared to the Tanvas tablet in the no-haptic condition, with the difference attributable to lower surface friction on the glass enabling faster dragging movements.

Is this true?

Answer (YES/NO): NO